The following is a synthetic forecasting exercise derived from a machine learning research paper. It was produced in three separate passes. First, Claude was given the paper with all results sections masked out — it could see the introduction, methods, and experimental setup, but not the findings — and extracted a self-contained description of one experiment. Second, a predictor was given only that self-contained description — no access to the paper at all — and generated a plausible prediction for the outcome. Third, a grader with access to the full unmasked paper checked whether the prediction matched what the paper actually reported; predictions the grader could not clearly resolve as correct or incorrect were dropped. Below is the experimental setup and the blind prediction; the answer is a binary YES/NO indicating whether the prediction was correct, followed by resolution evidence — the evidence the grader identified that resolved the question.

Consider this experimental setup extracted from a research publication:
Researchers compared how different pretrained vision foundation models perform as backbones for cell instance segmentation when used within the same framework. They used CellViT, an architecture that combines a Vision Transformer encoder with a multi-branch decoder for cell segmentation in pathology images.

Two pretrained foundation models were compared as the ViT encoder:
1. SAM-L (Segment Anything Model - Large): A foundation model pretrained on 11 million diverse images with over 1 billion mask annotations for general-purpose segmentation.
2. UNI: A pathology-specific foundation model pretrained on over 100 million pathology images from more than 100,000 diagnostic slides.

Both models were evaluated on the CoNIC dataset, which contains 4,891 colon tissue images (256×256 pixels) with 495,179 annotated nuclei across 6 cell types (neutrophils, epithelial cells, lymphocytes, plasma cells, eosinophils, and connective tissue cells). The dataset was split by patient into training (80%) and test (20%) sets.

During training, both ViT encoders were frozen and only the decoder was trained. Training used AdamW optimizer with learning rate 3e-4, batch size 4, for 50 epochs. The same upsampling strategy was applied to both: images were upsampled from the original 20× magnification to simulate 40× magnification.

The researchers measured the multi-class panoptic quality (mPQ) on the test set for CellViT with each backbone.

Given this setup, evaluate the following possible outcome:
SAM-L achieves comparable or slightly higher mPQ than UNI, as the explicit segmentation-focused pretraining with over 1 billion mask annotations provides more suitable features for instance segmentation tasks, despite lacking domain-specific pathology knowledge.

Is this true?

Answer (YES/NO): YES